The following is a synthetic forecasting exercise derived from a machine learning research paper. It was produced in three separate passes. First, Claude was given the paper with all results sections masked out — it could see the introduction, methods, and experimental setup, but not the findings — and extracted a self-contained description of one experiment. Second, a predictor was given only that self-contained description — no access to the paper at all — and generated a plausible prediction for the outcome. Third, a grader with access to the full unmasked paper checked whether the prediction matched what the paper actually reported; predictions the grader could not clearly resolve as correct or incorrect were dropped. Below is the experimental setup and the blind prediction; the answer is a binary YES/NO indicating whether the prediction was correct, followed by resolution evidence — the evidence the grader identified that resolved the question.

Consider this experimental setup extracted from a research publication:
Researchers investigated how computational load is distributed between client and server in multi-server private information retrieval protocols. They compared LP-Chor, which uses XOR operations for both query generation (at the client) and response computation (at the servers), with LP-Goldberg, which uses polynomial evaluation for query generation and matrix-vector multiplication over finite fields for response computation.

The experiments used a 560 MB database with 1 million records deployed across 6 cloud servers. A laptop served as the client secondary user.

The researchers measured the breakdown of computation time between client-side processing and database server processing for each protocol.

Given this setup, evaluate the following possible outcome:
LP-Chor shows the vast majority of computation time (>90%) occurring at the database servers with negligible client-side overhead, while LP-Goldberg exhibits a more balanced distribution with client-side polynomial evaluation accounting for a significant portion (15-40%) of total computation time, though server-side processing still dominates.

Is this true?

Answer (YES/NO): YES